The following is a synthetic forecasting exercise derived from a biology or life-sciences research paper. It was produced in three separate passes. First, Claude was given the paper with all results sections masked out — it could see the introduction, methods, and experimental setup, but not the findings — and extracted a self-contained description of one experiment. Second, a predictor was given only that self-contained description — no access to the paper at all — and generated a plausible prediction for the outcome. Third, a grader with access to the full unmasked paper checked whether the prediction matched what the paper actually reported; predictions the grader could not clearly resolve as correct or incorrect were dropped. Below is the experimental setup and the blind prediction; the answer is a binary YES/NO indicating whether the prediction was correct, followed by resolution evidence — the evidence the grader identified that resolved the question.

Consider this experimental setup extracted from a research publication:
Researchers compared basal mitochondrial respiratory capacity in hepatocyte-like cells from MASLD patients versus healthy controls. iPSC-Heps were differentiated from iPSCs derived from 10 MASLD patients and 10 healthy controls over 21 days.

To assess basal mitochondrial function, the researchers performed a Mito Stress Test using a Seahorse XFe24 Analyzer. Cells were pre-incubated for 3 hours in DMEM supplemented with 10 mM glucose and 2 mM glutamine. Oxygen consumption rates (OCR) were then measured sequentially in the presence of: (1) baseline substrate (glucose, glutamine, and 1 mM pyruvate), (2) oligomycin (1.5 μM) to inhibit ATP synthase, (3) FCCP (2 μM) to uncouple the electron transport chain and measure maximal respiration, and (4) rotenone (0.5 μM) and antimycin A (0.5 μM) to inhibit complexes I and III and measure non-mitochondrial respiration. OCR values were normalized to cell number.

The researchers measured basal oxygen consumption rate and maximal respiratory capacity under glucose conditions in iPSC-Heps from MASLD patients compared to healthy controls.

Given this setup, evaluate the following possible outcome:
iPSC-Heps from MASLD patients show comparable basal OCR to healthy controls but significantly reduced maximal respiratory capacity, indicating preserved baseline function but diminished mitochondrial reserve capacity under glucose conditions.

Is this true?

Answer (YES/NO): NO